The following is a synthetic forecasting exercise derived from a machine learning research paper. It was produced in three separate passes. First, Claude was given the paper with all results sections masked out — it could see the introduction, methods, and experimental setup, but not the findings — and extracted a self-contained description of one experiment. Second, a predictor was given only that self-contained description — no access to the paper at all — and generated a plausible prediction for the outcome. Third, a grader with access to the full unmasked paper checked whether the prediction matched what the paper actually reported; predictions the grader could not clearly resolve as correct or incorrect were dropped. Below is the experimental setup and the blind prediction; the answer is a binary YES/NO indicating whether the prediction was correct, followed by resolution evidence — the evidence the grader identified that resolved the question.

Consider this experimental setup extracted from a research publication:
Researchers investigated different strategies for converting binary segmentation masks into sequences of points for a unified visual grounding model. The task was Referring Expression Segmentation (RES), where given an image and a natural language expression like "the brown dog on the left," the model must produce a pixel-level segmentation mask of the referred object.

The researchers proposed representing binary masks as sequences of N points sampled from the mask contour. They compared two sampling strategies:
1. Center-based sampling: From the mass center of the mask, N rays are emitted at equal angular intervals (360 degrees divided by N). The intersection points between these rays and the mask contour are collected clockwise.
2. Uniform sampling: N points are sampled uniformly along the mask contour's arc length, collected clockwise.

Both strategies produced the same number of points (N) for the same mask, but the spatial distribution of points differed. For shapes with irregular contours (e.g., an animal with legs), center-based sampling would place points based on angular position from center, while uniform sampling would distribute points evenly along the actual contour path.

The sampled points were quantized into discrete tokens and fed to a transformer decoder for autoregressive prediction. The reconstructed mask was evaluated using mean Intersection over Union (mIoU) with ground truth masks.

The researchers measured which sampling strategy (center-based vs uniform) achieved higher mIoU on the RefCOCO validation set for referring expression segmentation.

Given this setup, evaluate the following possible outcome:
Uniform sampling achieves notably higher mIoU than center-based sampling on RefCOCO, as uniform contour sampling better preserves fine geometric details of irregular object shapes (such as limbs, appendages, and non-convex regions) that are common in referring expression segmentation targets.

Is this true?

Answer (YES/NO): YES